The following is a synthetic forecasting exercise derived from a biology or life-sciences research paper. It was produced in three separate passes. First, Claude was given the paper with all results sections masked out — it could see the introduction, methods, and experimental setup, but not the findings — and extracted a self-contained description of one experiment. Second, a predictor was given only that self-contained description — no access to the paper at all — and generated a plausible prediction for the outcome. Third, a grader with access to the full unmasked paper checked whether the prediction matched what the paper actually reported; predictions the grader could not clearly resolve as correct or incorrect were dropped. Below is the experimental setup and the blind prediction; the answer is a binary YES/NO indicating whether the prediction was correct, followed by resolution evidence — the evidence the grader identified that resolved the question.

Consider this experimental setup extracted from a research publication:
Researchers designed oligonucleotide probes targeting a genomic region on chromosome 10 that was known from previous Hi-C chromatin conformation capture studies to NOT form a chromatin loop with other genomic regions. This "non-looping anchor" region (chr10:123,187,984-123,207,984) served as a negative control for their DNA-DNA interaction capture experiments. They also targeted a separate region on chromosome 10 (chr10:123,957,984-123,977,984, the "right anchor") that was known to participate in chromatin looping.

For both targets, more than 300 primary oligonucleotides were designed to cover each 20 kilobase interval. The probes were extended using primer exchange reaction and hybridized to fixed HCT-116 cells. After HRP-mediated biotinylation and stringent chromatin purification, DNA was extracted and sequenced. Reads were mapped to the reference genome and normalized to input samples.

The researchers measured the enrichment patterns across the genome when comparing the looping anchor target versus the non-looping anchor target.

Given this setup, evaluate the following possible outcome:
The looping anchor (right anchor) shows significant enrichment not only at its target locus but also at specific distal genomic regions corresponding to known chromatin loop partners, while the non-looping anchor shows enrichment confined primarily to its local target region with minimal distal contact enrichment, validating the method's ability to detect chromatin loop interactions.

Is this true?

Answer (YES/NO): YES